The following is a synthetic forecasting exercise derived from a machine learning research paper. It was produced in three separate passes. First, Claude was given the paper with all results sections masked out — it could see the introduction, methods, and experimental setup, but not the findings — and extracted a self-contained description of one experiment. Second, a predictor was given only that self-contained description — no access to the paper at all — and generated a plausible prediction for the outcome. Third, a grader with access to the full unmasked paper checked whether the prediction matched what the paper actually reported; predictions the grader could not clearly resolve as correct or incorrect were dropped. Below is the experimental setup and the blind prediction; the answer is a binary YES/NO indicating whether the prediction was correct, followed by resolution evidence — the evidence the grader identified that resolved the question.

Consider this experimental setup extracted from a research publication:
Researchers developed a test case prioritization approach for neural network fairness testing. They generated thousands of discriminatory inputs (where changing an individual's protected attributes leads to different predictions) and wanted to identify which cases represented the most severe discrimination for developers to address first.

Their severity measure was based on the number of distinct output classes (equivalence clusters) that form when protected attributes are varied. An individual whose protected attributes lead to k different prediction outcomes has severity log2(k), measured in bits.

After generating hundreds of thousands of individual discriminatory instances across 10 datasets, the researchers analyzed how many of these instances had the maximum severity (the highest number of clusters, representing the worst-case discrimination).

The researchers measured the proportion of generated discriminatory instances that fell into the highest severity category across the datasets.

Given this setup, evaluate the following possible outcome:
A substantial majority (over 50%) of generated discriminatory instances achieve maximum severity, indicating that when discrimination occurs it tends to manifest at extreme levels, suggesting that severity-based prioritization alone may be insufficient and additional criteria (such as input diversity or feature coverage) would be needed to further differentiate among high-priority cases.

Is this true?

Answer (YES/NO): NO